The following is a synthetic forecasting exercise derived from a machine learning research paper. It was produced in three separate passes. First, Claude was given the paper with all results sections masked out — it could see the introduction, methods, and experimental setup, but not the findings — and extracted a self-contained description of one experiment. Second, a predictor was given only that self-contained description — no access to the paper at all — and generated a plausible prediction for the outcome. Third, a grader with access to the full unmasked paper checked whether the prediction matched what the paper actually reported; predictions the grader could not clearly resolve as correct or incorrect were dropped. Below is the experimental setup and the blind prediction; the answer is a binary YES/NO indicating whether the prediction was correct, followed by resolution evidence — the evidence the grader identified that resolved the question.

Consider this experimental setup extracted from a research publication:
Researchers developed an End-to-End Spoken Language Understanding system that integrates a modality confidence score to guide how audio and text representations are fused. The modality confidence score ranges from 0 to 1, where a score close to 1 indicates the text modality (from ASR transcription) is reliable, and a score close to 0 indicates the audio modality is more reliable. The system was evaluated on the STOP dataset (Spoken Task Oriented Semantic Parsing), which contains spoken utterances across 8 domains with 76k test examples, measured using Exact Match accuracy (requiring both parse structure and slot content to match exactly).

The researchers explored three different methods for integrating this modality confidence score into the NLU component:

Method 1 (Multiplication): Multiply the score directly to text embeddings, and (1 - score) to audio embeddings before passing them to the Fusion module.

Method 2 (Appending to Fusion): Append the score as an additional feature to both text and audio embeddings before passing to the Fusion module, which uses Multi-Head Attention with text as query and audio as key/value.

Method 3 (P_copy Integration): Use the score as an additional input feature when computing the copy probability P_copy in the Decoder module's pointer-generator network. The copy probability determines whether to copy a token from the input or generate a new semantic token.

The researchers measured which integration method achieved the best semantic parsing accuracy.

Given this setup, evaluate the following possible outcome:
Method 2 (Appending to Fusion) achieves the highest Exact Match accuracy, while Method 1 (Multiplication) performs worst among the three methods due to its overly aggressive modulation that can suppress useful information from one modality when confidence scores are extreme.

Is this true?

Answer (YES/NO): NO